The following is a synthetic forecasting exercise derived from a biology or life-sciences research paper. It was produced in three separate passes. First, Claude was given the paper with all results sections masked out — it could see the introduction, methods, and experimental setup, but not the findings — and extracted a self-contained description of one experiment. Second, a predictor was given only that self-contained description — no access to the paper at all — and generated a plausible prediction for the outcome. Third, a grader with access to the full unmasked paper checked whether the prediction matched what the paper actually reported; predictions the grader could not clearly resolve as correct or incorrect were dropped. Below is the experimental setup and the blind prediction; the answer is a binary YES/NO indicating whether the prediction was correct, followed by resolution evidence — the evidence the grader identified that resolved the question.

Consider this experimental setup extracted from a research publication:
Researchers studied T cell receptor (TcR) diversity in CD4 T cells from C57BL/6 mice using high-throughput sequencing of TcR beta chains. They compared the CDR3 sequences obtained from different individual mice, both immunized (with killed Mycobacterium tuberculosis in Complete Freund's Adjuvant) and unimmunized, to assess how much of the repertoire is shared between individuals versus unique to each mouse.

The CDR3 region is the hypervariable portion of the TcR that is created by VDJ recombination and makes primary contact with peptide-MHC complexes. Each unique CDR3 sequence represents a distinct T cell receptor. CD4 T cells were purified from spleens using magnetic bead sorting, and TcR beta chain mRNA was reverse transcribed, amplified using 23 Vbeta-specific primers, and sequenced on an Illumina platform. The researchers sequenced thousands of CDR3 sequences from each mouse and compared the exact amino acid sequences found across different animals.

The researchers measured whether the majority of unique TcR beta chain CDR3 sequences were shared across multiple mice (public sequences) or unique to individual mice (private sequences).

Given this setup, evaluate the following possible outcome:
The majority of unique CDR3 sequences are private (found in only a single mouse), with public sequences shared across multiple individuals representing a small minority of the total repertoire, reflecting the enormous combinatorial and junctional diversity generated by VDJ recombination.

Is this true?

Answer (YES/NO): YES